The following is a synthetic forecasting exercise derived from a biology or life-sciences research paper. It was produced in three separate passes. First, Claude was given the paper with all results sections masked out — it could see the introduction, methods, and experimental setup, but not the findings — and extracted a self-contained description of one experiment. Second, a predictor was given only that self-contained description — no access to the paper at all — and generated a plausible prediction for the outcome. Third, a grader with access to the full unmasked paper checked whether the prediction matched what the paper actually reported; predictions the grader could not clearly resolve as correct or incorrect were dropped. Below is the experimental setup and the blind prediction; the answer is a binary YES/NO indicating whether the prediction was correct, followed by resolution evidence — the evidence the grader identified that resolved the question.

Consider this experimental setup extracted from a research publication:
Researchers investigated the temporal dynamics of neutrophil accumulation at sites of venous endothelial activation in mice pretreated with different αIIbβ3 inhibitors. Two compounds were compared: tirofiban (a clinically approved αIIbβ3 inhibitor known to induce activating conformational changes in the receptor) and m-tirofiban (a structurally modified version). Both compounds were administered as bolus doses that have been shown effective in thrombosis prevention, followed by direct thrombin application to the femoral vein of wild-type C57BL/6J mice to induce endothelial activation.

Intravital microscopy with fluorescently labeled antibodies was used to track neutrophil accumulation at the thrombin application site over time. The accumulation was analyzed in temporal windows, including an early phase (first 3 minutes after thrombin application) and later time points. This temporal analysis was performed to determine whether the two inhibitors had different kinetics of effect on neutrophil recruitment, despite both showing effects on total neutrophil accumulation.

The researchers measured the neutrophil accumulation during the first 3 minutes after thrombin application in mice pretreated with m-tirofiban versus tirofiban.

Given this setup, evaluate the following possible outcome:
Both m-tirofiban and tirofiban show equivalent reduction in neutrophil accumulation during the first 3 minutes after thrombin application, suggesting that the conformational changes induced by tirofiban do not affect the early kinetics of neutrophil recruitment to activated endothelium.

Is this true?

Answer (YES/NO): NO